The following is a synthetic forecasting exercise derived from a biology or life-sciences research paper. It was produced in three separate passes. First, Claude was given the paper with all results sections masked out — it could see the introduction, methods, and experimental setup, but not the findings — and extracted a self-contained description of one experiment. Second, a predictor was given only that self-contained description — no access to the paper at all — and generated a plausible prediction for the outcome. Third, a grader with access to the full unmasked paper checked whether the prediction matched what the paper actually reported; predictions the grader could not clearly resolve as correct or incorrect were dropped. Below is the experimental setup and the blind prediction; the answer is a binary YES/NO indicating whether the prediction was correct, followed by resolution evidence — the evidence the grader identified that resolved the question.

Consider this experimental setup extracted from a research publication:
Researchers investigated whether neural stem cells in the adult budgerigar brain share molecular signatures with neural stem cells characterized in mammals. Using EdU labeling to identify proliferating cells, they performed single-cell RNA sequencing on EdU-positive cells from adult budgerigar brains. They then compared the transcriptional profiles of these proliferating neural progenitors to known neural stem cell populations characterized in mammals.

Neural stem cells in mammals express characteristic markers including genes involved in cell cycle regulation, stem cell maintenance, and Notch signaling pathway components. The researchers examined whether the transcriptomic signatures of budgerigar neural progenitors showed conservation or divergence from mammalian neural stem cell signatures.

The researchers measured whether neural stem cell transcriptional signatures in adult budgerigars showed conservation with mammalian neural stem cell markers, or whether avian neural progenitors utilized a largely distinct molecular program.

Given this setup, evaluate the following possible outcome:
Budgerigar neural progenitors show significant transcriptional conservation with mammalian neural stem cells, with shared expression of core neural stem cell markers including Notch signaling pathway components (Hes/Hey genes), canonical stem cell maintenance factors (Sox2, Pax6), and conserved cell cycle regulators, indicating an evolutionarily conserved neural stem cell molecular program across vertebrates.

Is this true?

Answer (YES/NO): NO